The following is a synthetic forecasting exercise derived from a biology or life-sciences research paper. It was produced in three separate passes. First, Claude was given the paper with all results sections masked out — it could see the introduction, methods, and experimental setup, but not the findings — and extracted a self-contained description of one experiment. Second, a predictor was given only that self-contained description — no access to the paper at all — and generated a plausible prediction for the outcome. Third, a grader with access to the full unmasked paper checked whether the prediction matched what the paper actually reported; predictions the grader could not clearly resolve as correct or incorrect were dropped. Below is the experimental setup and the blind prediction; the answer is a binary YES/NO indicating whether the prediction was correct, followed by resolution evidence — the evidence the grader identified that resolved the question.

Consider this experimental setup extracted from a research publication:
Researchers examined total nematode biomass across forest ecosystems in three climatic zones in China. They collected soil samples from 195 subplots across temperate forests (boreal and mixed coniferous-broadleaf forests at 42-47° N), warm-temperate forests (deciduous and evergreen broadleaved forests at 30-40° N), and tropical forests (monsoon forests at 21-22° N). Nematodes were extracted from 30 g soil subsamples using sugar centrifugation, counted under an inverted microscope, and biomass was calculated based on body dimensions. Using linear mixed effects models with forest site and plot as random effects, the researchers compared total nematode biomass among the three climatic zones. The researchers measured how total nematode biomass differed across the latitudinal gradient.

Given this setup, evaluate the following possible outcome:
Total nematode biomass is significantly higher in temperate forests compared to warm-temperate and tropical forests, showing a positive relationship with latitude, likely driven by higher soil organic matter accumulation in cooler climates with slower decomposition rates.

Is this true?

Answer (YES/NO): NO